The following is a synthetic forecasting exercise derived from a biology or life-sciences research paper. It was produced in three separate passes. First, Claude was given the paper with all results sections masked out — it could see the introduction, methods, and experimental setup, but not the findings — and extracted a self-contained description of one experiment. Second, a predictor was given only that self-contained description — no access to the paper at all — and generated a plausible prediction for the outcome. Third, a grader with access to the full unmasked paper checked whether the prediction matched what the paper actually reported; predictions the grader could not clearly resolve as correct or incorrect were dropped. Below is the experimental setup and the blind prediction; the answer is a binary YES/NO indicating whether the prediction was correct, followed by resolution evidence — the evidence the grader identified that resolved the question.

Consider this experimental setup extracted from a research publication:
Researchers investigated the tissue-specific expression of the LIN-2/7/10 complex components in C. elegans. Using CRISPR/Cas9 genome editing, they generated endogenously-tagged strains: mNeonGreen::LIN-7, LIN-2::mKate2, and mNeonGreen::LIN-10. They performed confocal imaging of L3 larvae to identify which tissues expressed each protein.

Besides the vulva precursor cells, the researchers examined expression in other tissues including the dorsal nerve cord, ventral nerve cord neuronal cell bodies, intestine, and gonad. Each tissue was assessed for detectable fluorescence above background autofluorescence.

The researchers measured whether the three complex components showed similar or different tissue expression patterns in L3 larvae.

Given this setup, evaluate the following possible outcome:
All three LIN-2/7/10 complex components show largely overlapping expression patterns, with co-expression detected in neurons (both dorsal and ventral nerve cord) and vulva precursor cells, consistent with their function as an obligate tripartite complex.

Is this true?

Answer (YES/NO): NO